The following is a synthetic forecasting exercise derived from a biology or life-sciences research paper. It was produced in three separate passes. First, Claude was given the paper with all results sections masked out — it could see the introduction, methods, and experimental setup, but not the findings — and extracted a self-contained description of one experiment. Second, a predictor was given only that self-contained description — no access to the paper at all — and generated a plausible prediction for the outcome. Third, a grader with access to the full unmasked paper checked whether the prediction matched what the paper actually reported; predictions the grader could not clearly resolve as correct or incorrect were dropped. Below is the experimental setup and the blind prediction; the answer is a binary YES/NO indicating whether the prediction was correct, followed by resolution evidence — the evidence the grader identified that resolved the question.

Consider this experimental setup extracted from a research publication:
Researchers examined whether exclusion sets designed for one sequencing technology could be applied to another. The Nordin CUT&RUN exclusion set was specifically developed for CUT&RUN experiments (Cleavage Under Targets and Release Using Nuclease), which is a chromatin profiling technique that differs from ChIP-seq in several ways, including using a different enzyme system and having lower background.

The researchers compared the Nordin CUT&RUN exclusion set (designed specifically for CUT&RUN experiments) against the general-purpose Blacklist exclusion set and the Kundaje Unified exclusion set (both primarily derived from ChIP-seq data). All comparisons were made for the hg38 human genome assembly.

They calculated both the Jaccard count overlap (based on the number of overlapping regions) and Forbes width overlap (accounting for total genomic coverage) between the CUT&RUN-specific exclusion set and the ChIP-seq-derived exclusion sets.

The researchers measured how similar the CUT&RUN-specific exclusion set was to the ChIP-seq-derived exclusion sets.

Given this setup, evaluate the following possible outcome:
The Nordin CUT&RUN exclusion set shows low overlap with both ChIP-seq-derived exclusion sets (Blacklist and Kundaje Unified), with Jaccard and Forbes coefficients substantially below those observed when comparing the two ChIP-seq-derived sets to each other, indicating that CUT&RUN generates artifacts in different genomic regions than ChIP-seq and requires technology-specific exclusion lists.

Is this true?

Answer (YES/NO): NO